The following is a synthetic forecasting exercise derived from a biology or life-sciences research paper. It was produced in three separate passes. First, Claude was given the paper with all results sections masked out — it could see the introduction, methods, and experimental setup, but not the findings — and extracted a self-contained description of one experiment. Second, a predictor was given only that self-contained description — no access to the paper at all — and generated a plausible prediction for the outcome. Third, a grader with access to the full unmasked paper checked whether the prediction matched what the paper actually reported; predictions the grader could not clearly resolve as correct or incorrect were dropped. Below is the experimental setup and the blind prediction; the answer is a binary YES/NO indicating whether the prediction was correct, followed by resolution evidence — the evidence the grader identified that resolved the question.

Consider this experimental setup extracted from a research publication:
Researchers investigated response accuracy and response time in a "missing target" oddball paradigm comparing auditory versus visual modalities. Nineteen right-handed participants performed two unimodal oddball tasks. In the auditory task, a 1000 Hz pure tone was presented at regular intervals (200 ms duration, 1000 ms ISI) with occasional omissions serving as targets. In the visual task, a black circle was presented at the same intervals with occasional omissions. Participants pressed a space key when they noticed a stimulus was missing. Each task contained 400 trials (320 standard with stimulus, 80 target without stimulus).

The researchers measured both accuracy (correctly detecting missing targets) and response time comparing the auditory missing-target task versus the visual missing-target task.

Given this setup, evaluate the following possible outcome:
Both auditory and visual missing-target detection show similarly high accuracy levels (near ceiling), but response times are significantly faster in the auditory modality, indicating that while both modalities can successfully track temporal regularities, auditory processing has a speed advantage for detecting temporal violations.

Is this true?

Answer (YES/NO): NO